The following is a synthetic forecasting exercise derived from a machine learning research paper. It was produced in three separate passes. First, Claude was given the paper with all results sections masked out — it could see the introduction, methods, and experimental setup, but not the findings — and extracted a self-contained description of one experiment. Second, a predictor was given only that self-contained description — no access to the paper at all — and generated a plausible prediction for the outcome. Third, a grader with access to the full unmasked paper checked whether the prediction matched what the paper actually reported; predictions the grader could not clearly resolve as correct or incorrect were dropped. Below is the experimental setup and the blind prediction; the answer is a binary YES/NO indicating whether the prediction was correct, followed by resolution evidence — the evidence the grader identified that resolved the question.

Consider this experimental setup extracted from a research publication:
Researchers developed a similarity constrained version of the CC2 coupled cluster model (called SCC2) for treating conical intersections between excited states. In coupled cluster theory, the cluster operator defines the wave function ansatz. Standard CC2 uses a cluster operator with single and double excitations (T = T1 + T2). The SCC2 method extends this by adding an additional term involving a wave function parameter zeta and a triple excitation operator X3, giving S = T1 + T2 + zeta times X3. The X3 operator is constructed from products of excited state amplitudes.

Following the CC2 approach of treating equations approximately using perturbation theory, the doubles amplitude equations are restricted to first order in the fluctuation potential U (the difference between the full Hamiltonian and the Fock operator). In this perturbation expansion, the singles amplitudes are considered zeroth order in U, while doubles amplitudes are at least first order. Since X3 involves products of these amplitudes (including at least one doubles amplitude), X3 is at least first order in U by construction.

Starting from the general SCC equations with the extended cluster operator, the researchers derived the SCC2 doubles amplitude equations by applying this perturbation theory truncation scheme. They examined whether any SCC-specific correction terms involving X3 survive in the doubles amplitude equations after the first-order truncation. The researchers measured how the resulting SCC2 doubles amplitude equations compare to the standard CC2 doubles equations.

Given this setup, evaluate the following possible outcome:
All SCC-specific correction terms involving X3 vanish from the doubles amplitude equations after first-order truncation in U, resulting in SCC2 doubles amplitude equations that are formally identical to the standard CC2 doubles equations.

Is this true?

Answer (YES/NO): YES